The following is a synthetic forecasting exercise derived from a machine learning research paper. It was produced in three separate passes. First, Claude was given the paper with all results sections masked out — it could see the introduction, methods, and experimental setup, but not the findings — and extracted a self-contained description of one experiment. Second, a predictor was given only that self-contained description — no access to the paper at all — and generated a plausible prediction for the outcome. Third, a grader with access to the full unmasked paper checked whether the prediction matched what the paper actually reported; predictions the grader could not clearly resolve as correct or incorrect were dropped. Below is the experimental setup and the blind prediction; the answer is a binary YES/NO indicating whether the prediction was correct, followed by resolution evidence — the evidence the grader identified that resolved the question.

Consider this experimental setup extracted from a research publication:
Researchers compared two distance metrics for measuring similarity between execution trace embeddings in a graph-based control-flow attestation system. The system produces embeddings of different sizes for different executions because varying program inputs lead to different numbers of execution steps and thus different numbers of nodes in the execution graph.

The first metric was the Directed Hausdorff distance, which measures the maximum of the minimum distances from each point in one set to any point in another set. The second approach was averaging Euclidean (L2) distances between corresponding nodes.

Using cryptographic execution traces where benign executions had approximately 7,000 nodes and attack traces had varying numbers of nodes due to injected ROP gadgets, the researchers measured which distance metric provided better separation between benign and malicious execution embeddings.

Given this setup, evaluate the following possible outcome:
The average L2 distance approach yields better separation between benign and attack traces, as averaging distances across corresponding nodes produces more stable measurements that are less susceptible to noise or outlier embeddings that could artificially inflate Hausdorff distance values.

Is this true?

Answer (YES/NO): NO